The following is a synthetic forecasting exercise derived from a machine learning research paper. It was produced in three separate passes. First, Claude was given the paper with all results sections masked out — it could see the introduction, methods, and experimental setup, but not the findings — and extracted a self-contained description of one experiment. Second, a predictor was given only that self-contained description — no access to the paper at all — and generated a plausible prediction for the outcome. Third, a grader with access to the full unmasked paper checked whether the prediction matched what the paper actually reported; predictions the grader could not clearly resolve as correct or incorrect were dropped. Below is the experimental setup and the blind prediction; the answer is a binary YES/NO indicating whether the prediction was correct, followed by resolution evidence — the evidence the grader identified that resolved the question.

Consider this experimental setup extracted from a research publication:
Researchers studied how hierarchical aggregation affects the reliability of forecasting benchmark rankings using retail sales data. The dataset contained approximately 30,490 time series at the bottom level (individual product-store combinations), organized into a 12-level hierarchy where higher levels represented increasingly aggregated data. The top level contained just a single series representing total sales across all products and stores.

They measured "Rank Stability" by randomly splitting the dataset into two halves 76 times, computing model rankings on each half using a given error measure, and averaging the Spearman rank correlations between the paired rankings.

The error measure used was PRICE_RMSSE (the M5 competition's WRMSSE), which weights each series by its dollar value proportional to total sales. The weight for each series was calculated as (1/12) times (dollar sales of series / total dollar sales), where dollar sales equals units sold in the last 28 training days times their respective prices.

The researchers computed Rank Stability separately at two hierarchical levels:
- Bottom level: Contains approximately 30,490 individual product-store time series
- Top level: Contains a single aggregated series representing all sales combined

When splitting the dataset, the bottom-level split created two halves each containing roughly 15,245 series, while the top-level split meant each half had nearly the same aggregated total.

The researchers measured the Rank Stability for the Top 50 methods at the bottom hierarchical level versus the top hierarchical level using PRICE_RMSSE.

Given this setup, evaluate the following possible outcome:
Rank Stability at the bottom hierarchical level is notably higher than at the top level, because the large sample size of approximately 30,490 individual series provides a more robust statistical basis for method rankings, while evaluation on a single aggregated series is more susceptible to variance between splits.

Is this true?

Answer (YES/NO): YES